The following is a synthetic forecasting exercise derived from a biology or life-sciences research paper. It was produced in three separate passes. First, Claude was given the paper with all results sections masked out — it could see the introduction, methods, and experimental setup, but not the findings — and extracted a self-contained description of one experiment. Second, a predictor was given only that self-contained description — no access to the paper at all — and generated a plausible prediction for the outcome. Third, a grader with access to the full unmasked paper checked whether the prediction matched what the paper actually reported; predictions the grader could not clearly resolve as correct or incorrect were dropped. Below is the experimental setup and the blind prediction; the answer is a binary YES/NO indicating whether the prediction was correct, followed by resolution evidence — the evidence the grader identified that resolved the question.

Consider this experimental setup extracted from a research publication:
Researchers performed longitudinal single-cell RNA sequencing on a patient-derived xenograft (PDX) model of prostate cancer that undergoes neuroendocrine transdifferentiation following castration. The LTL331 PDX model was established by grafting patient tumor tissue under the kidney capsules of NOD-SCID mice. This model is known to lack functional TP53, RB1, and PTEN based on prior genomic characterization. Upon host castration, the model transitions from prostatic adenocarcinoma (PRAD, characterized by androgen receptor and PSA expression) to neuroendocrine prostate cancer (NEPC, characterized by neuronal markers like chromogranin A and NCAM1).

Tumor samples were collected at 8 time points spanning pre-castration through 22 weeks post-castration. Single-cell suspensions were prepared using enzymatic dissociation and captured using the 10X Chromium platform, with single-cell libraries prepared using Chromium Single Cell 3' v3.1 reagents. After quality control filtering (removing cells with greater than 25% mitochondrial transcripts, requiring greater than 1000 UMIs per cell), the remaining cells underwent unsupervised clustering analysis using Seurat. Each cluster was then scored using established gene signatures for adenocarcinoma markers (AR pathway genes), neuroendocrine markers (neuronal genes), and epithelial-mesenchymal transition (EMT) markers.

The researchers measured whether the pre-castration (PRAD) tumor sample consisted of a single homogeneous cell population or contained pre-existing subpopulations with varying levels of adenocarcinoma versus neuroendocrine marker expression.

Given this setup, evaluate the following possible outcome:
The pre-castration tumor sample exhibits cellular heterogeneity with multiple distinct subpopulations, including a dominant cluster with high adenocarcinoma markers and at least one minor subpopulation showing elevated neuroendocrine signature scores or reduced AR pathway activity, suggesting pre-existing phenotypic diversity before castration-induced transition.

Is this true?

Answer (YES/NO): YES